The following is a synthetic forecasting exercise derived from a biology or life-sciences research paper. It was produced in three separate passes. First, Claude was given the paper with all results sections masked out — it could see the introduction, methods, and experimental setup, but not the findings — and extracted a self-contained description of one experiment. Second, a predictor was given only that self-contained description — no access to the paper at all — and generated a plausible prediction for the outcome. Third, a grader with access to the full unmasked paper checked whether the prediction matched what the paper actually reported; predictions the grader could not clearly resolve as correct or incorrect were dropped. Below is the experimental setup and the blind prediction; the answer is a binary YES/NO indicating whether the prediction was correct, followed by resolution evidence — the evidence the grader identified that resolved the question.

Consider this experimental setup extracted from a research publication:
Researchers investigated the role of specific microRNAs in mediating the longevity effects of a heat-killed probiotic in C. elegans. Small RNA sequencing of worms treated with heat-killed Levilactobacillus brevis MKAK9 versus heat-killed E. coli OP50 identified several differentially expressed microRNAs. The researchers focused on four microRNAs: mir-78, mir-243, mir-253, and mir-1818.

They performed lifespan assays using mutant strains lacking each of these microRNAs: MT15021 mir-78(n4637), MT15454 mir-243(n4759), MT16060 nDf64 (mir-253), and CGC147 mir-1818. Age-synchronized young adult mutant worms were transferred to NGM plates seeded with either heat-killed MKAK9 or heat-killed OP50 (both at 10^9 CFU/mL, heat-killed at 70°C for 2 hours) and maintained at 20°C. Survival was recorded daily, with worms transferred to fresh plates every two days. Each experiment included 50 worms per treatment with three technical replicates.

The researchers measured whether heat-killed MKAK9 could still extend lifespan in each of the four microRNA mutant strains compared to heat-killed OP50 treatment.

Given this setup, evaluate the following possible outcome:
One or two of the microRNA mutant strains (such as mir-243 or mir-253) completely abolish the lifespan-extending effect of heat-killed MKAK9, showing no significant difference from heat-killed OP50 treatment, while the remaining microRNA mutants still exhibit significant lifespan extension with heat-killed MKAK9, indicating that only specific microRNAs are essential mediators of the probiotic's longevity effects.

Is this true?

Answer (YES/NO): NO